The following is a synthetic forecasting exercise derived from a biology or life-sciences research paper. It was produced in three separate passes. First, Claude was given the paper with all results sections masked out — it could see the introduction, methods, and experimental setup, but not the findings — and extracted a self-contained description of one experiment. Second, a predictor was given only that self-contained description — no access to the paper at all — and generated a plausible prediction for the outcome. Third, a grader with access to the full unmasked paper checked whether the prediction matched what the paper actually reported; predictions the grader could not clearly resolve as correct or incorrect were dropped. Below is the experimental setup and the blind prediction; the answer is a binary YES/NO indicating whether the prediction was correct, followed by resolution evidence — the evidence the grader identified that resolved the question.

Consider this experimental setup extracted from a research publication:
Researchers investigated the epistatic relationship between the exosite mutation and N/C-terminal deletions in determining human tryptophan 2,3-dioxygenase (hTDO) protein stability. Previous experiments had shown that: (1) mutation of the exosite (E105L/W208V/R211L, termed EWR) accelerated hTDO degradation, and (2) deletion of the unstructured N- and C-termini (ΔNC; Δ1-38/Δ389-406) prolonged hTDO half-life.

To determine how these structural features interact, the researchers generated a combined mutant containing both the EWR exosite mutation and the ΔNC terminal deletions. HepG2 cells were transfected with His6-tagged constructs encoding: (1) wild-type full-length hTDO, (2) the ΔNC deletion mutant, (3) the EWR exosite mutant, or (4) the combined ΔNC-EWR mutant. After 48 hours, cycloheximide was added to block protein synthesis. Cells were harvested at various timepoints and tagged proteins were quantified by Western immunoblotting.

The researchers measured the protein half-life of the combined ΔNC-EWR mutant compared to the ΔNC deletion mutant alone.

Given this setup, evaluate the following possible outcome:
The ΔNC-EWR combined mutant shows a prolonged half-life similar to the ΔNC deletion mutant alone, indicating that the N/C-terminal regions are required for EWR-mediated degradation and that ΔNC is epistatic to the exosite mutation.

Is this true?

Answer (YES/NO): NO